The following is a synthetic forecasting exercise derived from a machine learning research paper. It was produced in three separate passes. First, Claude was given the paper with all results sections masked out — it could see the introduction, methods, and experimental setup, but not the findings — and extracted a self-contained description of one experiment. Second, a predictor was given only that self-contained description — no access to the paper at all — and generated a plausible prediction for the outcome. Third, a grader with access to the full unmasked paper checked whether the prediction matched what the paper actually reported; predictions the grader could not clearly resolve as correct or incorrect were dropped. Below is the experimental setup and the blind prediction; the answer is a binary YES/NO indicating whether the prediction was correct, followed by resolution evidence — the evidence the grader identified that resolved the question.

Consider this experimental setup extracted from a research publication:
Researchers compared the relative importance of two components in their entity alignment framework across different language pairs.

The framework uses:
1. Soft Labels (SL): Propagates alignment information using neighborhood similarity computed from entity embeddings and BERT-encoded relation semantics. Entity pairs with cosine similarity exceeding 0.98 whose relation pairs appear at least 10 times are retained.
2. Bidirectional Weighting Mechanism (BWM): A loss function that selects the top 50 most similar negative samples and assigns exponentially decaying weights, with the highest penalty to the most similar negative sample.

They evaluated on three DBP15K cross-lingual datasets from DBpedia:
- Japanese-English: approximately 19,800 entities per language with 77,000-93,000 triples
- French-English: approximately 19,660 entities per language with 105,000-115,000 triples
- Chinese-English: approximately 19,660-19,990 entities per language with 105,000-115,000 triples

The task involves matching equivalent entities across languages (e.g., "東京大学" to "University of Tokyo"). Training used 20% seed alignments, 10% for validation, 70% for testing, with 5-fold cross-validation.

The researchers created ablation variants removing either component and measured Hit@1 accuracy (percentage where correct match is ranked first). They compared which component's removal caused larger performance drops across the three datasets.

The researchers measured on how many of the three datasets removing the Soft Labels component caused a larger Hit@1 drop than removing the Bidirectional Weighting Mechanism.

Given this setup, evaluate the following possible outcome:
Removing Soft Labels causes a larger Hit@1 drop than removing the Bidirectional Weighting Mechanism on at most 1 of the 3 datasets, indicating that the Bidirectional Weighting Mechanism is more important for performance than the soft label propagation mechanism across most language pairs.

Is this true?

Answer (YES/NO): NO